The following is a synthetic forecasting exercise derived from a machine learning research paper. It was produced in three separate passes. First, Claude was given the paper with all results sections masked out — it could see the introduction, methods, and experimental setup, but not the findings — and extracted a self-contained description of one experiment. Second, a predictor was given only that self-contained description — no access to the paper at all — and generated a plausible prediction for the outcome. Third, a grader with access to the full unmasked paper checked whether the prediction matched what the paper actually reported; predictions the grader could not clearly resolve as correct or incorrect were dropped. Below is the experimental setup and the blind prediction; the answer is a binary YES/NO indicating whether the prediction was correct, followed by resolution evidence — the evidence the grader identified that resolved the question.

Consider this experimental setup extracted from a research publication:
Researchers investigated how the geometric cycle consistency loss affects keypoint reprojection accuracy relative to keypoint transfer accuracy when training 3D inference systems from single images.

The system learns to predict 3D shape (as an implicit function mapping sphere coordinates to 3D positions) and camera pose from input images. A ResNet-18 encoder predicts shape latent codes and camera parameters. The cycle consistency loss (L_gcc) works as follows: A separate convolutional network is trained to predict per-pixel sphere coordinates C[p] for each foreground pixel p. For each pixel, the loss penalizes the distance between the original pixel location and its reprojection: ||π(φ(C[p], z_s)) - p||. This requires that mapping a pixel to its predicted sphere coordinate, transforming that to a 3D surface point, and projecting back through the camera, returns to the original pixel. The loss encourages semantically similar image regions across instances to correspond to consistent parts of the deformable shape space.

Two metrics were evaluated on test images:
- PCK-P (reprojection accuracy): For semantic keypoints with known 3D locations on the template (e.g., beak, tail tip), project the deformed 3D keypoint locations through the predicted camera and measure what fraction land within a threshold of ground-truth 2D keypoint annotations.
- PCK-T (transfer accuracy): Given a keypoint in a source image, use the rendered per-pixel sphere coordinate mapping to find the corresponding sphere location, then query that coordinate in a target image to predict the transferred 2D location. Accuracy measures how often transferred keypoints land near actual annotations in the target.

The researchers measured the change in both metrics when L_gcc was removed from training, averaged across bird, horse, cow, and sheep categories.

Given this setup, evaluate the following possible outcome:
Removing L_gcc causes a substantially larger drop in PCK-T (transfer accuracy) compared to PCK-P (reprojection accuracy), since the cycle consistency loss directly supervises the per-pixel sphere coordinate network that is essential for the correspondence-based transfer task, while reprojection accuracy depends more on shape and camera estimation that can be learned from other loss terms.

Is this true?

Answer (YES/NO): NO